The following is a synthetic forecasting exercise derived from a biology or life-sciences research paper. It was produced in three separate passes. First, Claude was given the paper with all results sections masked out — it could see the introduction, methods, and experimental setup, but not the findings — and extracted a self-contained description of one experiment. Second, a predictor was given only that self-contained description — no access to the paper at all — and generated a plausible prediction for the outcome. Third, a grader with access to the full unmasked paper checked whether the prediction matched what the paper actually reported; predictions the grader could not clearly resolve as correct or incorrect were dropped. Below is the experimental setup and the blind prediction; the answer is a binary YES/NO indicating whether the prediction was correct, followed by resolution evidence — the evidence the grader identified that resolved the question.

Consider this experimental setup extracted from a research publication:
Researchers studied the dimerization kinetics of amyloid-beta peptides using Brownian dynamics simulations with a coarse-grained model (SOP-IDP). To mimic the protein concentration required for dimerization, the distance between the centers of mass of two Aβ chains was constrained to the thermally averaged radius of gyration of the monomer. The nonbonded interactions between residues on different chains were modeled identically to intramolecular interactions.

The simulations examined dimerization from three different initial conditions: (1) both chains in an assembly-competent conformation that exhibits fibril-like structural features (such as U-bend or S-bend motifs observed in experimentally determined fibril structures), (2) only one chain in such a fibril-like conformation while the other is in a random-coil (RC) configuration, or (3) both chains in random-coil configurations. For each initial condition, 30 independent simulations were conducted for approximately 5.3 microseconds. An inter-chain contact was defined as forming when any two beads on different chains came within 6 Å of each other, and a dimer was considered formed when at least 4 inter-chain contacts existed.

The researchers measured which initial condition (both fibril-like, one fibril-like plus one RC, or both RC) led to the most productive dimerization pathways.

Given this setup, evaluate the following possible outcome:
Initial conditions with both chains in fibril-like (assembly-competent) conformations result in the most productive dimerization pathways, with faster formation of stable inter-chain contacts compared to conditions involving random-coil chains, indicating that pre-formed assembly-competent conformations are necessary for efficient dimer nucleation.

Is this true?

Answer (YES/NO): YES